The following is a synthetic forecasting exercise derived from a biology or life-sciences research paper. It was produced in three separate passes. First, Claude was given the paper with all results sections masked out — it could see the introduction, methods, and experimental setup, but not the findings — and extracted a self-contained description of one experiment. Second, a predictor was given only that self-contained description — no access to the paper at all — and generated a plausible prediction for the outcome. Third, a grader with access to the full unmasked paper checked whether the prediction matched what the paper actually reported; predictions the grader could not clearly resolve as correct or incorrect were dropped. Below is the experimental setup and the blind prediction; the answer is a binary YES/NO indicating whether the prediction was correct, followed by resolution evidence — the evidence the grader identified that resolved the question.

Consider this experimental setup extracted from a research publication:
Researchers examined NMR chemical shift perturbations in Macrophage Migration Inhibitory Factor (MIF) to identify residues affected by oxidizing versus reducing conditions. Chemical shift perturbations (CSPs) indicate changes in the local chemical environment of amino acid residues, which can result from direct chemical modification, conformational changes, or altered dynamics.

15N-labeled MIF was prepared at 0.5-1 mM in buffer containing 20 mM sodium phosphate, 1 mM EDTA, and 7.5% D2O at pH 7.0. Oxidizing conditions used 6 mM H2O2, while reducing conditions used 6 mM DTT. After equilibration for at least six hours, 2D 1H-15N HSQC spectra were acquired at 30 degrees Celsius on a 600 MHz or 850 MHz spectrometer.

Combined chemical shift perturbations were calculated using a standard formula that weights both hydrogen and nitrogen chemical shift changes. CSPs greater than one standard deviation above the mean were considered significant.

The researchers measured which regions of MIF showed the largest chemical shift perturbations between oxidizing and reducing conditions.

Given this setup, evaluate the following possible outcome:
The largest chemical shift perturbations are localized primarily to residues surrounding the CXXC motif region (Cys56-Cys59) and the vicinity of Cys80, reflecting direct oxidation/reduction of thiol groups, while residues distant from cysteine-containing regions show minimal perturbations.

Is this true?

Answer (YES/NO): NO